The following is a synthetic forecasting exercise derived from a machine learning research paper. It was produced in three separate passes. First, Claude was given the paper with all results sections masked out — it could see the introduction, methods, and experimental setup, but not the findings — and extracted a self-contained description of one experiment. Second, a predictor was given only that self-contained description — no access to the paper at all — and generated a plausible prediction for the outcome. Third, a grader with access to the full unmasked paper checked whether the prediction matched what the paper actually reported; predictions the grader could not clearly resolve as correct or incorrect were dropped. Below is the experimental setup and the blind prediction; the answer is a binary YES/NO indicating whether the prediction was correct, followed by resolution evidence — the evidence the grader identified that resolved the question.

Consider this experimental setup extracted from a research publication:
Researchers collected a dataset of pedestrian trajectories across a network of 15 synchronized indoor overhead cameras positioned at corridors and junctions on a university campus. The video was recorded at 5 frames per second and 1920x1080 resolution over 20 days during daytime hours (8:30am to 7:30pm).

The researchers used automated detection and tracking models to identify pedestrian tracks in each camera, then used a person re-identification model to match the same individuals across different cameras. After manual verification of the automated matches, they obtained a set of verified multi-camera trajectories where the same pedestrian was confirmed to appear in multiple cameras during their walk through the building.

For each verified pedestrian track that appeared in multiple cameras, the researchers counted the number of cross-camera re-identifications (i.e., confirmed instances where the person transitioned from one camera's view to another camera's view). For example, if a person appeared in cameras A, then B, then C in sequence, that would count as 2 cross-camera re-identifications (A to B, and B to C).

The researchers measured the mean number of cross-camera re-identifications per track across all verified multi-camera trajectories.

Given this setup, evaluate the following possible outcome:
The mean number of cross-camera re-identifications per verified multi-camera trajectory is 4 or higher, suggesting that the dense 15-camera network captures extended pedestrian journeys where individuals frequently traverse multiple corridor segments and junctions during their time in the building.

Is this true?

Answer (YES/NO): NO